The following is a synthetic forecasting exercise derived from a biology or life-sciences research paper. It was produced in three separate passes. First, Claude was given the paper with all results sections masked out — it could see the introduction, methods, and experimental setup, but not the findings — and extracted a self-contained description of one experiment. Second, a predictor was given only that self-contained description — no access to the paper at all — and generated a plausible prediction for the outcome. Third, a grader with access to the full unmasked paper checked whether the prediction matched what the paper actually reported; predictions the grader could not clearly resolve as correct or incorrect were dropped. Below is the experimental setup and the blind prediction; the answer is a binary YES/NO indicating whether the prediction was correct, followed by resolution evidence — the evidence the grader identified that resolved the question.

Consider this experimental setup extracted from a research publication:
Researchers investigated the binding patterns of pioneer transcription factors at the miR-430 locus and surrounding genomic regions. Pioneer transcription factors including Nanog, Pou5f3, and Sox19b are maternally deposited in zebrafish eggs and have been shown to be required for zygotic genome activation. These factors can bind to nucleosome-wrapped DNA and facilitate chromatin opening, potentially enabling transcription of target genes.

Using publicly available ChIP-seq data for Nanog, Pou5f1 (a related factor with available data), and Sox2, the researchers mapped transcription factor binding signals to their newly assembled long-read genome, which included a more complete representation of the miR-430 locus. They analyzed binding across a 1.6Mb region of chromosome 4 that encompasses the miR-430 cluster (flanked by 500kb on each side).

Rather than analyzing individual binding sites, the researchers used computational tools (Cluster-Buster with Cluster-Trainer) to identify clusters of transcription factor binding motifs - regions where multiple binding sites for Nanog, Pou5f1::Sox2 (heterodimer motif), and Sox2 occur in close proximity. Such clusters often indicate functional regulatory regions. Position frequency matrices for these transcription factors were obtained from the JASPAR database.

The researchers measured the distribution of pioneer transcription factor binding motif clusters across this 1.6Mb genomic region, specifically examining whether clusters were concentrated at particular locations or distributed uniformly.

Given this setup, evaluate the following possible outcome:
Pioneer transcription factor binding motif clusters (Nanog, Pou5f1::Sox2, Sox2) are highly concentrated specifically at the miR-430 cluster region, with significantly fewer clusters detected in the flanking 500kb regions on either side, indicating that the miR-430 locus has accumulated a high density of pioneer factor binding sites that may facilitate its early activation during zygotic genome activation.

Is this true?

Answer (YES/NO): YES